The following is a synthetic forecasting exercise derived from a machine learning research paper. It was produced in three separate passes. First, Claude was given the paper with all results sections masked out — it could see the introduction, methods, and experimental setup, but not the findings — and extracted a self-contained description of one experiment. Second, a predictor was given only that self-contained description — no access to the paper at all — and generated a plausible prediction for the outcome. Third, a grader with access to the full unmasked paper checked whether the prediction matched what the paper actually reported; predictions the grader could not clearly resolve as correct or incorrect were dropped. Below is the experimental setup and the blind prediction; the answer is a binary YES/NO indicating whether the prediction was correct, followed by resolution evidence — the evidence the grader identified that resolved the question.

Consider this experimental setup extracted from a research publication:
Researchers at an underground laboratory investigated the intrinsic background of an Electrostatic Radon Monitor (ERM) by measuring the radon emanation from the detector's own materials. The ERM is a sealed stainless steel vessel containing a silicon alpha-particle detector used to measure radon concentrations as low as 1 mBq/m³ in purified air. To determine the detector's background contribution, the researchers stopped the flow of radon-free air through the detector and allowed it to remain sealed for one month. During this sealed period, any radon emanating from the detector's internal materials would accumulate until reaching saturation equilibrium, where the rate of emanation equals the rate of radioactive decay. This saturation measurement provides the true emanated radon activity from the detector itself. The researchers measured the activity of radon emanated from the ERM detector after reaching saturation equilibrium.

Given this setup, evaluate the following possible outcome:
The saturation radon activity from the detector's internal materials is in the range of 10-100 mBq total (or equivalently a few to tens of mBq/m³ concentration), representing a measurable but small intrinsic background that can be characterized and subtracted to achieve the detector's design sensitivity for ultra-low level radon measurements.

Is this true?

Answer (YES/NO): NO